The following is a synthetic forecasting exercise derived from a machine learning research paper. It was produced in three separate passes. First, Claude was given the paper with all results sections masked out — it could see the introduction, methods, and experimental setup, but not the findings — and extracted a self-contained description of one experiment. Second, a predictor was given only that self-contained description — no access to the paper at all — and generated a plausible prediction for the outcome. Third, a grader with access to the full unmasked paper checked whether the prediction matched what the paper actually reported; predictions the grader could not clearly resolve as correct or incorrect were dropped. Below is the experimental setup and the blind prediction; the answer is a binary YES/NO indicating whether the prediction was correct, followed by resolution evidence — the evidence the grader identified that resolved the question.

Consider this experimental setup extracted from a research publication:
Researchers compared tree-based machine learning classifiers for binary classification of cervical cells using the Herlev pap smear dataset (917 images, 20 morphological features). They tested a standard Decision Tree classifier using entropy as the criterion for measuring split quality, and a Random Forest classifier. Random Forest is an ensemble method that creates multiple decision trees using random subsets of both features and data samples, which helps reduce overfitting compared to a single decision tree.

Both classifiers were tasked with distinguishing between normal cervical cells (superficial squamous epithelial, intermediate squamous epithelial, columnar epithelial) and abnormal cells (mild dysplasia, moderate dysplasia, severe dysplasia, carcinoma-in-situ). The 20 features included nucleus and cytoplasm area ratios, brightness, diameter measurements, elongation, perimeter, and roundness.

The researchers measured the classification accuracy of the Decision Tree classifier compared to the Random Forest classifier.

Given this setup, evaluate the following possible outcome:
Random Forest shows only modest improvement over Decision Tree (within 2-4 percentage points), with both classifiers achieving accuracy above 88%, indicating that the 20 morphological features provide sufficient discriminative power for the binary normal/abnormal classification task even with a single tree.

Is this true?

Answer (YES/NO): NO